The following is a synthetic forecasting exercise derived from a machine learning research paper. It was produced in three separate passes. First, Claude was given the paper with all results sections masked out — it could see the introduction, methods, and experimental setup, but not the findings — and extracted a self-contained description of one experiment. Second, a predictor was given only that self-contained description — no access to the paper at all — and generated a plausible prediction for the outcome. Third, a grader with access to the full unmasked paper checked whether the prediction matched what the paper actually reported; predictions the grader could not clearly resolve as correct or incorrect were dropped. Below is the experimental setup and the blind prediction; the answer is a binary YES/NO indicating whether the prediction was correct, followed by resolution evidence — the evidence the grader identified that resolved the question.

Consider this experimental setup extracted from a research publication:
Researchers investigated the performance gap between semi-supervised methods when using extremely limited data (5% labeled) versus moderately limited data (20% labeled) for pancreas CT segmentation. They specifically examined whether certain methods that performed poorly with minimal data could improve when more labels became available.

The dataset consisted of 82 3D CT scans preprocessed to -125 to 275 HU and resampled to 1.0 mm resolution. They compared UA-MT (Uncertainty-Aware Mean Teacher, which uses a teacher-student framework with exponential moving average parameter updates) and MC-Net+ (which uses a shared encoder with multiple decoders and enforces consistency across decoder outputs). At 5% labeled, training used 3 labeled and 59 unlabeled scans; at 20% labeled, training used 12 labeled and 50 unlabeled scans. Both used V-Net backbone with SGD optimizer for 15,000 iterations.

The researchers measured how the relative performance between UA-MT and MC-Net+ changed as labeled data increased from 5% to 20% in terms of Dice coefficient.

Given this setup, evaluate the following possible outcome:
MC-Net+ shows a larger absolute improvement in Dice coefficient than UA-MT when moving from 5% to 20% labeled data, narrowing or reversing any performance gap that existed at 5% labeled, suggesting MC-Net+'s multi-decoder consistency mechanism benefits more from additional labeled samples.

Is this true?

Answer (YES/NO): YES